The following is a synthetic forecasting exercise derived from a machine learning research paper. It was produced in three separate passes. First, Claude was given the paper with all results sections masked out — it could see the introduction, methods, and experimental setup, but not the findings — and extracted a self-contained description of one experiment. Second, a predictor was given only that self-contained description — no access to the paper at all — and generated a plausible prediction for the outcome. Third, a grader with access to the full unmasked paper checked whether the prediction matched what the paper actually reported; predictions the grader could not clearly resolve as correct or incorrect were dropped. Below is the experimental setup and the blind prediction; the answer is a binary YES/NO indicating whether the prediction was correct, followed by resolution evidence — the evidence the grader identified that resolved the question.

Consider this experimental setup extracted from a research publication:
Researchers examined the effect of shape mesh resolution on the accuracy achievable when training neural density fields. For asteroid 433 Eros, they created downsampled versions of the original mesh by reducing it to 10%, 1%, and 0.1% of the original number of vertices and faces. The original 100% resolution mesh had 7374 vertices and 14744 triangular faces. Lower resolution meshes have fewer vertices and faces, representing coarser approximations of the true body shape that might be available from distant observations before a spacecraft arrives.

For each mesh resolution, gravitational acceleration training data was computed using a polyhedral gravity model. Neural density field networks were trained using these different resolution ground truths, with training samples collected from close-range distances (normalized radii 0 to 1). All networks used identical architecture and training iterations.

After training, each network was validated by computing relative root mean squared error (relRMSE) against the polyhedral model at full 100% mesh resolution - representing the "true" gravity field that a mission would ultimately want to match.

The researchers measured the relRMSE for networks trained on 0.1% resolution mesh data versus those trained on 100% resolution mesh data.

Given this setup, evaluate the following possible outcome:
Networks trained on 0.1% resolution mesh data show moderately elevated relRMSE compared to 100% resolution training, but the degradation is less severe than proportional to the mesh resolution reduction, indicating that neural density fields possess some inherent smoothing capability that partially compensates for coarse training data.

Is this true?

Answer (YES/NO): YES